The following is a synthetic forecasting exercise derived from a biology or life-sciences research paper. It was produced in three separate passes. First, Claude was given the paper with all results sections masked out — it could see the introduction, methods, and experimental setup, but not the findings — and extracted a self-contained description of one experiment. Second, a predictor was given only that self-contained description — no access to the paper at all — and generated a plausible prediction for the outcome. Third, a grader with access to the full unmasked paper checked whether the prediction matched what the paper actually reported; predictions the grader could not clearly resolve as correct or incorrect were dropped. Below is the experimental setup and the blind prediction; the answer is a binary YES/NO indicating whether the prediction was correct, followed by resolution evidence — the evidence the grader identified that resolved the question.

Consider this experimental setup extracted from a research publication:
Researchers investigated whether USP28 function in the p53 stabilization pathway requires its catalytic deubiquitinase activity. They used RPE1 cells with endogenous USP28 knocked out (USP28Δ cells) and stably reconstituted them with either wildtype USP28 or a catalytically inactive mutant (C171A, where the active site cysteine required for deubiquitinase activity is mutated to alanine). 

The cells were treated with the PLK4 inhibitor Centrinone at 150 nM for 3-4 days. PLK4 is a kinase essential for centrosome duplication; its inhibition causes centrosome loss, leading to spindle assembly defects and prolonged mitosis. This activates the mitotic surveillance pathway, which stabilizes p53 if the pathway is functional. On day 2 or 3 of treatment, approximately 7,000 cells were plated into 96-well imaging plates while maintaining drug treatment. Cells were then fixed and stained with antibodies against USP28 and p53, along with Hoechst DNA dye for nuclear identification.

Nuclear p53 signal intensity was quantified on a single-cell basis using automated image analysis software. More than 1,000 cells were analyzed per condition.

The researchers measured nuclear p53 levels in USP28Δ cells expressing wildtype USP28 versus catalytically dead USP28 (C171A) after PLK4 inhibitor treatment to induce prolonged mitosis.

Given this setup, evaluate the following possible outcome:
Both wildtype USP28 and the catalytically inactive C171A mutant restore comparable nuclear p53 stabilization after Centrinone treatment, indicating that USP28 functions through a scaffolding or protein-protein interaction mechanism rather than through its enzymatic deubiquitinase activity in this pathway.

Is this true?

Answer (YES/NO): NO